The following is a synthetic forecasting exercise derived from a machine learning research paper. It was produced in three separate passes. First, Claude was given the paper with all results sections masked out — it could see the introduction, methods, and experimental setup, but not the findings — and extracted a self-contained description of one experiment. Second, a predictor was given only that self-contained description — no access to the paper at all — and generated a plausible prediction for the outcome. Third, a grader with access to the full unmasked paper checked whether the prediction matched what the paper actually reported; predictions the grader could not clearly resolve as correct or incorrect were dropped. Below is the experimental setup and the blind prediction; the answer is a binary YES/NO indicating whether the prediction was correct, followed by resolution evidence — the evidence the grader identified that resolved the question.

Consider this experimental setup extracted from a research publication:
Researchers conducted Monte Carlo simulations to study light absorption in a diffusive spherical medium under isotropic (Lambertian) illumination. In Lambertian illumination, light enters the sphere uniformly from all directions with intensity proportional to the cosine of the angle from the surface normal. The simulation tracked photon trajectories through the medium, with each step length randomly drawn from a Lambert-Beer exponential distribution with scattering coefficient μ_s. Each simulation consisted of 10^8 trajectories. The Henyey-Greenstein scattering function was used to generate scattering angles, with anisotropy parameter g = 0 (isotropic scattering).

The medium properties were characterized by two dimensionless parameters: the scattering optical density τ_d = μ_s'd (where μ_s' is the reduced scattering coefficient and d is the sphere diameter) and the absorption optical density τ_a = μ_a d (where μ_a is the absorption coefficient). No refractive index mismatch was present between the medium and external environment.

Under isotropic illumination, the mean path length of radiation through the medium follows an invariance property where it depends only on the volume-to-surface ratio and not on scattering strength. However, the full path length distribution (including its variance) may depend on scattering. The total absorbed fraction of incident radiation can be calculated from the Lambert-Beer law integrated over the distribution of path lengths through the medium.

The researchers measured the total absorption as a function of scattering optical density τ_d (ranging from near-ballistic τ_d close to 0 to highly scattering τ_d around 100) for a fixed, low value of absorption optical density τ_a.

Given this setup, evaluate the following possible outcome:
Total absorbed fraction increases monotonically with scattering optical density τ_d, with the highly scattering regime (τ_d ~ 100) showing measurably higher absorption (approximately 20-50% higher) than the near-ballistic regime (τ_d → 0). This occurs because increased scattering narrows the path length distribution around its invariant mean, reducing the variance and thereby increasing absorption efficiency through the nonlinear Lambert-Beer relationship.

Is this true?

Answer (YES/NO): NO